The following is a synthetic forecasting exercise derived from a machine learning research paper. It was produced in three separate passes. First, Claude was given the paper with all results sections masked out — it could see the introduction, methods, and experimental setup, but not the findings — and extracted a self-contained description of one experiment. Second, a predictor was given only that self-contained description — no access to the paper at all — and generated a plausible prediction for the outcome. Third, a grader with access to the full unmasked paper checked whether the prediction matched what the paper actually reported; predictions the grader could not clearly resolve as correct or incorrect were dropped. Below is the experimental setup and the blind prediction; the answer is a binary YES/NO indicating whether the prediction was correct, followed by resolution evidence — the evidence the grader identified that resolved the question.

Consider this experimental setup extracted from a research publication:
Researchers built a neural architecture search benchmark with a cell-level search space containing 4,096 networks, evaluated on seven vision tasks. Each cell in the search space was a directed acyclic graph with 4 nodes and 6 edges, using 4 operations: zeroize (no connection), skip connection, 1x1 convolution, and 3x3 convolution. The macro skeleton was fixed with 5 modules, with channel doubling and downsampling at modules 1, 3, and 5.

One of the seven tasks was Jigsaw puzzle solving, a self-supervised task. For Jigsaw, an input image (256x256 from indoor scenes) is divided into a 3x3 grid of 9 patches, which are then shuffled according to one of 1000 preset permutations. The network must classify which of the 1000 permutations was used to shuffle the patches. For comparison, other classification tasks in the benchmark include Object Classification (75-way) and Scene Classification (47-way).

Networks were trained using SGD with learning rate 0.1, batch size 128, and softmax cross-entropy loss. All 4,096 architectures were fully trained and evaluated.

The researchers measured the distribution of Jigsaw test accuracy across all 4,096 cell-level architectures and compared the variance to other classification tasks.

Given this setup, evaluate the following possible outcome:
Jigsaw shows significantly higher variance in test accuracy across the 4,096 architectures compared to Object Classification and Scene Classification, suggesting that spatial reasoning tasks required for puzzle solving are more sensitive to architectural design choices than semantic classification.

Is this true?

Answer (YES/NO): YES